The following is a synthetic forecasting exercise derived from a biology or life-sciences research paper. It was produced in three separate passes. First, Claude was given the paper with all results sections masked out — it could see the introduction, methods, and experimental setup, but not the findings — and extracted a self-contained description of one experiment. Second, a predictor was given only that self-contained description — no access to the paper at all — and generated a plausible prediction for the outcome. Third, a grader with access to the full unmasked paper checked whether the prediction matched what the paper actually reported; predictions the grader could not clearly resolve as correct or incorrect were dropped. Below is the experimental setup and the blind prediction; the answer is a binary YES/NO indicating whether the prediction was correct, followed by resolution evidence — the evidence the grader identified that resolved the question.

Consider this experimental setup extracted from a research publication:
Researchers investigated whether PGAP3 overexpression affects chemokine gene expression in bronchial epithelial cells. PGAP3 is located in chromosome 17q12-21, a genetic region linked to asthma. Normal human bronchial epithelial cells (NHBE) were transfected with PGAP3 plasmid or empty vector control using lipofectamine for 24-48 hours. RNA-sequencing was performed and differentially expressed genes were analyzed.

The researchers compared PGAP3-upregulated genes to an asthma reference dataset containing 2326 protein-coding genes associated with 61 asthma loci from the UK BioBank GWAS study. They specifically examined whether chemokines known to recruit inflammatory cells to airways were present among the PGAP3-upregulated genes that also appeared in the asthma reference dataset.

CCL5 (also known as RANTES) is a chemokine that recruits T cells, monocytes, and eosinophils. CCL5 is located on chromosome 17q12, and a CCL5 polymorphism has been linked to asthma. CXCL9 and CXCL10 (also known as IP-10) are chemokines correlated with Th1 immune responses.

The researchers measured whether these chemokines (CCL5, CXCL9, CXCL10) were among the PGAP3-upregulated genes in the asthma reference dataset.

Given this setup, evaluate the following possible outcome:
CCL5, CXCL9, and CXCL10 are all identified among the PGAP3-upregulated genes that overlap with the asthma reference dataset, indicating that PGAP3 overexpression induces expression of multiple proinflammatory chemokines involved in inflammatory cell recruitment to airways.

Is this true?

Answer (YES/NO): NO